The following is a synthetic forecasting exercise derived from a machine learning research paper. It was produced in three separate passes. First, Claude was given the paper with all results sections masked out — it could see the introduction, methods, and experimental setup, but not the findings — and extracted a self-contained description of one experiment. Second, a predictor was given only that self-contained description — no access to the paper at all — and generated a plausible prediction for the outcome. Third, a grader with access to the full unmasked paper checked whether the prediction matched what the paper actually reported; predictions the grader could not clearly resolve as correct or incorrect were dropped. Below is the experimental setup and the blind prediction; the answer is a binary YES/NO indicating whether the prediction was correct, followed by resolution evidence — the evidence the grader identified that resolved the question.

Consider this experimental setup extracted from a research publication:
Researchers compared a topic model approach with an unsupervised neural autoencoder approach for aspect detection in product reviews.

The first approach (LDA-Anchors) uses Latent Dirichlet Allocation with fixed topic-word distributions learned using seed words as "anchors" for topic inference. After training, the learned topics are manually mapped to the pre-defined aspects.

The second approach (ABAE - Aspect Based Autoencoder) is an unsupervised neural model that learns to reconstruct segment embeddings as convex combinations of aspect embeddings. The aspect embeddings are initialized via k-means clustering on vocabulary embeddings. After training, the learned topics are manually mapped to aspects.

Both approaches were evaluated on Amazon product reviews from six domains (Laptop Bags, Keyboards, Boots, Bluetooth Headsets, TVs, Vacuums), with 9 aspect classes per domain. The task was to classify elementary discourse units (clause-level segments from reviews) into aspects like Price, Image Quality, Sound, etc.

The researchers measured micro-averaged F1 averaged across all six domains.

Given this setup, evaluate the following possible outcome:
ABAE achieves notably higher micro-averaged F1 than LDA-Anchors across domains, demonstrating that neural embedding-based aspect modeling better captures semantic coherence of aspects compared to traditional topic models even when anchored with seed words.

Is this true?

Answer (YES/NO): YES